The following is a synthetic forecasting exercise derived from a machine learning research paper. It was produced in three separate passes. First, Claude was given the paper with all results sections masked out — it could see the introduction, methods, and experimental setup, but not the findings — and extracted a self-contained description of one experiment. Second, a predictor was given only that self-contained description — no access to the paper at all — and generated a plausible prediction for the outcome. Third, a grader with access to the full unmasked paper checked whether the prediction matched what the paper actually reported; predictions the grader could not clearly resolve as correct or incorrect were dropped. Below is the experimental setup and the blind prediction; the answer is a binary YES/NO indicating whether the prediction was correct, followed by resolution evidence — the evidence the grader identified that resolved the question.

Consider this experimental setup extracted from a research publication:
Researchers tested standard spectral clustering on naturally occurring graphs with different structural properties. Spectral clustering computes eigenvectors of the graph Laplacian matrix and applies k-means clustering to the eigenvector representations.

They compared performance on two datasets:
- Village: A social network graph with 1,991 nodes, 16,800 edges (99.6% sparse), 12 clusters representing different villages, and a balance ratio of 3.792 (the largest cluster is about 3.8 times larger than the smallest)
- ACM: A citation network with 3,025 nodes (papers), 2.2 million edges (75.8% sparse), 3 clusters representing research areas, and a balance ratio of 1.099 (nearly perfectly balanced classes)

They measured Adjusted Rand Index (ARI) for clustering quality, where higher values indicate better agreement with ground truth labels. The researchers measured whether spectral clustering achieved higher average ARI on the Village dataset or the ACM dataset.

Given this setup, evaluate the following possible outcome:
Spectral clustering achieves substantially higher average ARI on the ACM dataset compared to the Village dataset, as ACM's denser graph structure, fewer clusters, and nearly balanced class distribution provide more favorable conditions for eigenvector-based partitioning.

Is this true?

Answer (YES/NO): NO